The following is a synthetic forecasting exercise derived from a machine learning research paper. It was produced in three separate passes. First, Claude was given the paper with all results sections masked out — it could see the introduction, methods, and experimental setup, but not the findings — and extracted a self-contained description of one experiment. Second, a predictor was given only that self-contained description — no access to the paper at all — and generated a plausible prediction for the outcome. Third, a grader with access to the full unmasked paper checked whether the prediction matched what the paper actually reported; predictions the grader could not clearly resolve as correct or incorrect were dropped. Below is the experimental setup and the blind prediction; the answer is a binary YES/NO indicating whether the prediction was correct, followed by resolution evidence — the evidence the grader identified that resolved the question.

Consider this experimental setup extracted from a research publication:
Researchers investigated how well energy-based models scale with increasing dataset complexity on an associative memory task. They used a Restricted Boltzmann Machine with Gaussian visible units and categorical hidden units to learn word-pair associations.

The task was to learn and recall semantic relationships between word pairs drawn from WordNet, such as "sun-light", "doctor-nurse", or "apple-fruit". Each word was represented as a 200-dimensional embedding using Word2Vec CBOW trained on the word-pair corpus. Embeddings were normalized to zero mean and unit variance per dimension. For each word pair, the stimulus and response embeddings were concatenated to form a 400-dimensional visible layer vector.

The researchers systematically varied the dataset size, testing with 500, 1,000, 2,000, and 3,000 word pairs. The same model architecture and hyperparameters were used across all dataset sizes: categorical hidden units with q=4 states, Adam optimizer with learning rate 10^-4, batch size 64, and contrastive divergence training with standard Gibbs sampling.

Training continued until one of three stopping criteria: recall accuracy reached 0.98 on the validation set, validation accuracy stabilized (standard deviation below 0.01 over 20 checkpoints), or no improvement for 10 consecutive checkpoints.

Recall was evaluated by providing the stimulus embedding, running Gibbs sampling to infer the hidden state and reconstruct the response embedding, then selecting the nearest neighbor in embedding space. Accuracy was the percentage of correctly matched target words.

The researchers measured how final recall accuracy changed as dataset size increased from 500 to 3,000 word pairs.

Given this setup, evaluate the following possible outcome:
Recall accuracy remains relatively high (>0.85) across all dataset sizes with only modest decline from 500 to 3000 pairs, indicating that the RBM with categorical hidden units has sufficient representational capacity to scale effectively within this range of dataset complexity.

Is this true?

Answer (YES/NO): YES